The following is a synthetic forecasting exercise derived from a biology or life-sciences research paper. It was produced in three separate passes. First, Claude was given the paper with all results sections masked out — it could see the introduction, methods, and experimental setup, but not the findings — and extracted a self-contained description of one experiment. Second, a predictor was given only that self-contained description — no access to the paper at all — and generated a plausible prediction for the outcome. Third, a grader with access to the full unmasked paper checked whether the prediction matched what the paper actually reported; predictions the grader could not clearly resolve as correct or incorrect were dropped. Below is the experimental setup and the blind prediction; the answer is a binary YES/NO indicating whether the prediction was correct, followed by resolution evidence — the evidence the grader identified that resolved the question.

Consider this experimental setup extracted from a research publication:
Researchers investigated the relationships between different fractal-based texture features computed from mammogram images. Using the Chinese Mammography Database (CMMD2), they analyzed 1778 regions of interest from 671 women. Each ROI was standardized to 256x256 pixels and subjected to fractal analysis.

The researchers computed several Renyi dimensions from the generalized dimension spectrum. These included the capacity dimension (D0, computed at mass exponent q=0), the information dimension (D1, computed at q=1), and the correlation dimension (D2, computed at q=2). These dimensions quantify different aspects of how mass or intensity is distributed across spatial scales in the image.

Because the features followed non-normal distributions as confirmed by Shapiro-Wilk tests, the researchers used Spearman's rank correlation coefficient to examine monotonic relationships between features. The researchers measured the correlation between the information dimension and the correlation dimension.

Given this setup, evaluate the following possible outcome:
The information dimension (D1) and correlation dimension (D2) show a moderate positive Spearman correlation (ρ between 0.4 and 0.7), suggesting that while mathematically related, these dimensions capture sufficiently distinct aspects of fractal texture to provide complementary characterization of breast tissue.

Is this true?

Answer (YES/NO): NO